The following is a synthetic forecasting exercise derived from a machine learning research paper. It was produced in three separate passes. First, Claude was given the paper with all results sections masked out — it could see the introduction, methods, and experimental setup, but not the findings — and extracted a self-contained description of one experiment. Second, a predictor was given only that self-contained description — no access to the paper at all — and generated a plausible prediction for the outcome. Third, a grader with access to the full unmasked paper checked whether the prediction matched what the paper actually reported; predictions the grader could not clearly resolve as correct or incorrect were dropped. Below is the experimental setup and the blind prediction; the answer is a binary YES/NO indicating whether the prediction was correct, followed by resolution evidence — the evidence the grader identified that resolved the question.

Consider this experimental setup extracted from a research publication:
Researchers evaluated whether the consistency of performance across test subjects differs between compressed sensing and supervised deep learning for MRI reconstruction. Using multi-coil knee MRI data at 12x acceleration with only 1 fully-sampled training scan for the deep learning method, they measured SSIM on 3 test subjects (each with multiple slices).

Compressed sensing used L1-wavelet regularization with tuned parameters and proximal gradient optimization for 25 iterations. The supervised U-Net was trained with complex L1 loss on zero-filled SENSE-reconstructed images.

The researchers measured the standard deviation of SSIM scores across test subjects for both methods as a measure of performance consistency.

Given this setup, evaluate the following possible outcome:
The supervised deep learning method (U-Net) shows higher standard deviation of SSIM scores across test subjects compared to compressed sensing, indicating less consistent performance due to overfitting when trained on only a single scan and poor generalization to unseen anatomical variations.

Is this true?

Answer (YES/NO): YES